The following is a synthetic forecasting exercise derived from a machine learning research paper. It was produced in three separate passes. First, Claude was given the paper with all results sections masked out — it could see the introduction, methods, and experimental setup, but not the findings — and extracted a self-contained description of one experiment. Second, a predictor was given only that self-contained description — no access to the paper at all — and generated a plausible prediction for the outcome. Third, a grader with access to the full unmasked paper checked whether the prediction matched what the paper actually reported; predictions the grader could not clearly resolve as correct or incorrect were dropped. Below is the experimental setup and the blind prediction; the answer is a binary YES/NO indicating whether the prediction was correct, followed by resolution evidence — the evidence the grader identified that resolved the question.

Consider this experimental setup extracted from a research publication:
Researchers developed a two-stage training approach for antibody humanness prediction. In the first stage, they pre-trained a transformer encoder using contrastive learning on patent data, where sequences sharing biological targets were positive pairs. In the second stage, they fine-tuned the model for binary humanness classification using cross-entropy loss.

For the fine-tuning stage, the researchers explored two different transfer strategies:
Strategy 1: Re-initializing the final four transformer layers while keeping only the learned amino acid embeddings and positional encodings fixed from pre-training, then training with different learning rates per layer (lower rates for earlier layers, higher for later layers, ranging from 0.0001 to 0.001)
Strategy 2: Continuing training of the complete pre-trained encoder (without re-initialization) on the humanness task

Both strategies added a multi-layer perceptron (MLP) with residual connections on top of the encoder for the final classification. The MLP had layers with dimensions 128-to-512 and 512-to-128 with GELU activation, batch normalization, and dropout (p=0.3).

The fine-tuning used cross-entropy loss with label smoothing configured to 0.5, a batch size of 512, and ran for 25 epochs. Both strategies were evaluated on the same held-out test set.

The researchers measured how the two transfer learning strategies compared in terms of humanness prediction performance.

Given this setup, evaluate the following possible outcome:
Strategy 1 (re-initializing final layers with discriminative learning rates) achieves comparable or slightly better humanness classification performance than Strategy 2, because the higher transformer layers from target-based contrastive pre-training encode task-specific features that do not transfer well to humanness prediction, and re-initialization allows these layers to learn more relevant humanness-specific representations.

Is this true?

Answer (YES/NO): YES